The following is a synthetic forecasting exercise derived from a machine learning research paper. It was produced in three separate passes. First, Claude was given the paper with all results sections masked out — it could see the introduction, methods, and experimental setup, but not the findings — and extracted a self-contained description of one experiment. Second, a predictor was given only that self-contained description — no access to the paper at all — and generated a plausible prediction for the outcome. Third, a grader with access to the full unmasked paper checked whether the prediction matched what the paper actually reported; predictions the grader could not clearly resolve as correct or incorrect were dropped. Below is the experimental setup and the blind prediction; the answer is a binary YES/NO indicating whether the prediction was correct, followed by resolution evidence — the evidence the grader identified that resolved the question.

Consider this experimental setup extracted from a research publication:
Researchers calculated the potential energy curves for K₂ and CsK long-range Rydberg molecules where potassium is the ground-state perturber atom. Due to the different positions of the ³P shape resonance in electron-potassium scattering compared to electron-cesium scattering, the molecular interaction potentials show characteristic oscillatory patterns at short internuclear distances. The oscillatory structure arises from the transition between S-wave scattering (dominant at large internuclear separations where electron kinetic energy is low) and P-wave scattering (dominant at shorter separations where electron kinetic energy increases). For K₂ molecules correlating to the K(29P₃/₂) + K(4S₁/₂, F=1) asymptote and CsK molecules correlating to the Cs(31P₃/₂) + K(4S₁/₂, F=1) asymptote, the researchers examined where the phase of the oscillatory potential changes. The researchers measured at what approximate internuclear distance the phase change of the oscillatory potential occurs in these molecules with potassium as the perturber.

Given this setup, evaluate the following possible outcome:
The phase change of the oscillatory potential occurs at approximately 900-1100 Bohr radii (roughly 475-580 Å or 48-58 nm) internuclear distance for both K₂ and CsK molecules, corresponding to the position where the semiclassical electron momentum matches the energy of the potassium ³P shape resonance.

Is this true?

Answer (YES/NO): NO